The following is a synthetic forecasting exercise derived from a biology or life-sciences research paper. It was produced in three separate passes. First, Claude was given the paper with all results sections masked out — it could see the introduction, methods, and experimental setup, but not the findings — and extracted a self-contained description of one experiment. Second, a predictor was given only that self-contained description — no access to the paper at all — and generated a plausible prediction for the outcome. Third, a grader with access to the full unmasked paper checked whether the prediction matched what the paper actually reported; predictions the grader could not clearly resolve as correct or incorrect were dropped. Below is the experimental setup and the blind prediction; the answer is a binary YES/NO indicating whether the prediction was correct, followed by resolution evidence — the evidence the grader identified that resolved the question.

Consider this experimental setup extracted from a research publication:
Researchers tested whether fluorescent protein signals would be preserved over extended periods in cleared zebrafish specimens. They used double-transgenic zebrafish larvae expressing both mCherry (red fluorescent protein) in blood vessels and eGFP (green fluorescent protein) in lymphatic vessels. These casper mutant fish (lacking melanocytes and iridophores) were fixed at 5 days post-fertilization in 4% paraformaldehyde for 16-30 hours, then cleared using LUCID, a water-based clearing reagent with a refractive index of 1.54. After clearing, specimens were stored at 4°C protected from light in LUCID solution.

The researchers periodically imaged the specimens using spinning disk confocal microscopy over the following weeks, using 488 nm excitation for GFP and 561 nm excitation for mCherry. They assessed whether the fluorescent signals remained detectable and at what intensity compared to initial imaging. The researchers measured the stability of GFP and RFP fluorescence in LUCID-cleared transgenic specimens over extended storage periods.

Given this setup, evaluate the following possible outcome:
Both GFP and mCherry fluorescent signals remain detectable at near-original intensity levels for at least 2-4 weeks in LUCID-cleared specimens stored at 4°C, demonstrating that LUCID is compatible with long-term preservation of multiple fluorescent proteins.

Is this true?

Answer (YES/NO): YES